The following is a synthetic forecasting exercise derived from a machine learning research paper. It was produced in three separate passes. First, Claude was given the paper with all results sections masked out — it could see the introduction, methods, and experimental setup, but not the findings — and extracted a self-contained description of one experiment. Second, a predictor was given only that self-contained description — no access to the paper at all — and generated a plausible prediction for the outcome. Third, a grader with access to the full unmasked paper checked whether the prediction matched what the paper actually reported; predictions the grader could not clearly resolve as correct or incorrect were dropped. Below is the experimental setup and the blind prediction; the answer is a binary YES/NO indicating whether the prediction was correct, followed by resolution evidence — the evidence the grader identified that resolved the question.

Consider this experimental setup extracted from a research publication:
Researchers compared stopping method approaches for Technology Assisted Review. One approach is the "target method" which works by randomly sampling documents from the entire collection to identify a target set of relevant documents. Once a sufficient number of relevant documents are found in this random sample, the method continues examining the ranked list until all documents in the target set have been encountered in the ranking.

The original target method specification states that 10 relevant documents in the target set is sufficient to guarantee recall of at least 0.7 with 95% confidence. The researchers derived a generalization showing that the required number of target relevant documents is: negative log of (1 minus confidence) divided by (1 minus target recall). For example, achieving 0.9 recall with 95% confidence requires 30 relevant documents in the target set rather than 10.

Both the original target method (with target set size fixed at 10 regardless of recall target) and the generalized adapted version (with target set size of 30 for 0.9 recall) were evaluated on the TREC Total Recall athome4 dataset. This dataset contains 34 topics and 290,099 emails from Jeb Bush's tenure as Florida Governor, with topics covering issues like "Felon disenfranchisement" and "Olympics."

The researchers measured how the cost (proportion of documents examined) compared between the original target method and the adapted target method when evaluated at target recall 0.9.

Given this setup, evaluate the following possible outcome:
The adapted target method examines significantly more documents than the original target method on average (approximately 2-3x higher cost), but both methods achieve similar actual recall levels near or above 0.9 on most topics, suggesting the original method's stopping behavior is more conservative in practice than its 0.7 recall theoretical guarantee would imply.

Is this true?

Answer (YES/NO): NO